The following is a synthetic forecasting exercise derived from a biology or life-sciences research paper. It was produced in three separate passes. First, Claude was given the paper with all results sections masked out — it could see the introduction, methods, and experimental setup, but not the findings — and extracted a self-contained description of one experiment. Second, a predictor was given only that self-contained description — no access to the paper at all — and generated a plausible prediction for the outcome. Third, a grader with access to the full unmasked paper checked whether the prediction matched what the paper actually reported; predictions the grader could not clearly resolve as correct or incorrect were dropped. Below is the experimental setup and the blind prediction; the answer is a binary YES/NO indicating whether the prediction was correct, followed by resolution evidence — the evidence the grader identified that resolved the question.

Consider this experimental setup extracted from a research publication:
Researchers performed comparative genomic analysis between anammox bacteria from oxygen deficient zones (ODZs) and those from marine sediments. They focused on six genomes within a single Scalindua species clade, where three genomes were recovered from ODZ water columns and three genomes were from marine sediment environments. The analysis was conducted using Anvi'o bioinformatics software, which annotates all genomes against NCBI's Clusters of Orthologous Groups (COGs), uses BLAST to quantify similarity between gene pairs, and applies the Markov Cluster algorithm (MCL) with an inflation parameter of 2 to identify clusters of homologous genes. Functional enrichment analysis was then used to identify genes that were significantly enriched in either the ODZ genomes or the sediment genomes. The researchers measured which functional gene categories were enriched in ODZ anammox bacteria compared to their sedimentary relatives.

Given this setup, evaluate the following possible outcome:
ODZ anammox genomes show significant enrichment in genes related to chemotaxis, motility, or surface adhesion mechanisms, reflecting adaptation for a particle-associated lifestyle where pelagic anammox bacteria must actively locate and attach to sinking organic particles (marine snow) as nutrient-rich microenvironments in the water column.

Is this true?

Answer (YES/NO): NO